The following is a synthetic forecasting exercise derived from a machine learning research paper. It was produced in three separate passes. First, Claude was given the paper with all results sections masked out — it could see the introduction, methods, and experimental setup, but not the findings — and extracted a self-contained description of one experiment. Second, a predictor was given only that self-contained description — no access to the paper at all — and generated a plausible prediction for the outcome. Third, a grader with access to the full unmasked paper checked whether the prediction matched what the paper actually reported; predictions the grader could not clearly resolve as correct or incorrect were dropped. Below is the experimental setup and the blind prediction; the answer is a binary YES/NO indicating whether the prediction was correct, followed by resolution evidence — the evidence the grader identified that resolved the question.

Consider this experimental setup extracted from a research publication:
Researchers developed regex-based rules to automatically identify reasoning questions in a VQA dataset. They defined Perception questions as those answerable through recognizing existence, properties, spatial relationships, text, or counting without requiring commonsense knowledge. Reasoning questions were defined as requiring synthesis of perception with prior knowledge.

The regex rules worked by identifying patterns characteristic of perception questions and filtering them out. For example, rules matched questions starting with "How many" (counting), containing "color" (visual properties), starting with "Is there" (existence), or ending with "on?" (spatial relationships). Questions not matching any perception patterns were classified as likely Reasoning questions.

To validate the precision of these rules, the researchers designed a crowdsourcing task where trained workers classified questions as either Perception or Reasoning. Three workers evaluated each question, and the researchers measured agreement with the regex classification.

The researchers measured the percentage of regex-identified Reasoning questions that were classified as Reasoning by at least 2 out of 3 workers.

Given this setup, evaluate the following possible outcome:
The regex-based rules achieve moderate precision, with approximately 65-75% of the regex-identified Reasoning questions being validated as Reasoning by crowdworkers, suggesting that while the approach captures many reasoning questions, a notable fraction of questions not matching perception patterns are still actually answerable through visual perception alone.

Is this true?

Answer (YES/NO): NO